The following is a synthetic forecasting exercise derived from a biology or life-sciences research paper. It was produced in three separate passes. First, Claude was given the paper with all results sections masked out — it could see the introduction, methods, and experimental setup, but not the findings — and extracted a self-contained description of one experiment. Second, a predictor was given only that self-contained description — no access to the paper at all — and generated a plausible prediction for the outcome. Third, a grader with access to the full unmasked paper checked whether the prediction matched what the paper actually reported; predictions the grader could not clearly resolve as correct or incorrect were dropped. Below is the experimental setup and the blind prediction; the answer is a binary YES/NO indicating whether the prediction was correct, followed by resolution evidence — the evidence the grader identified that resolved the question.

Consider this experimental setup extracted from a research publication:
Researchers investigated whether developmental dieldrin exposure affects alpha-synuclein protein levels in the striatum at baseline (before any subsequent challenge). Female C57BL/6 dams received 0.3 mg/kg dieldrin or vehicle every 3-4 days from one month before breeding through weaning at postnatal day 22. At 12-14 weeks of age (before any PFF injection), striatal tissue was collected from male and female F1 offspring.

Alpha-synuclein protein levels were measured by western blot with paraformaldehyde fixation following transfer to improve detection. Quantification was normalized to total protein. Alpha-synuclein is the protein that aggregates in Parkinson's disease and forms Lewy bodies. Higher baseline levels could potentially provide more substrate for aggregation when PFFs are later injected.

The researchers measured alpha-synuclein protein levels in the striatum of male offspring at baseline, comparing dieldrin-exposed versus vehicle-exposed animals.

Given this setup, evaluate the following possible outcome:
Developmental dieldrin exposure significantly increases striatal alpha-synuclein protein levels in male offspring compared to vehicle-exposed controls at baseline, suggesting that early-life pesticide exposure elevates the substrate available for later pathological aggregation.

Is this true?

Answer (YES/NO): NO